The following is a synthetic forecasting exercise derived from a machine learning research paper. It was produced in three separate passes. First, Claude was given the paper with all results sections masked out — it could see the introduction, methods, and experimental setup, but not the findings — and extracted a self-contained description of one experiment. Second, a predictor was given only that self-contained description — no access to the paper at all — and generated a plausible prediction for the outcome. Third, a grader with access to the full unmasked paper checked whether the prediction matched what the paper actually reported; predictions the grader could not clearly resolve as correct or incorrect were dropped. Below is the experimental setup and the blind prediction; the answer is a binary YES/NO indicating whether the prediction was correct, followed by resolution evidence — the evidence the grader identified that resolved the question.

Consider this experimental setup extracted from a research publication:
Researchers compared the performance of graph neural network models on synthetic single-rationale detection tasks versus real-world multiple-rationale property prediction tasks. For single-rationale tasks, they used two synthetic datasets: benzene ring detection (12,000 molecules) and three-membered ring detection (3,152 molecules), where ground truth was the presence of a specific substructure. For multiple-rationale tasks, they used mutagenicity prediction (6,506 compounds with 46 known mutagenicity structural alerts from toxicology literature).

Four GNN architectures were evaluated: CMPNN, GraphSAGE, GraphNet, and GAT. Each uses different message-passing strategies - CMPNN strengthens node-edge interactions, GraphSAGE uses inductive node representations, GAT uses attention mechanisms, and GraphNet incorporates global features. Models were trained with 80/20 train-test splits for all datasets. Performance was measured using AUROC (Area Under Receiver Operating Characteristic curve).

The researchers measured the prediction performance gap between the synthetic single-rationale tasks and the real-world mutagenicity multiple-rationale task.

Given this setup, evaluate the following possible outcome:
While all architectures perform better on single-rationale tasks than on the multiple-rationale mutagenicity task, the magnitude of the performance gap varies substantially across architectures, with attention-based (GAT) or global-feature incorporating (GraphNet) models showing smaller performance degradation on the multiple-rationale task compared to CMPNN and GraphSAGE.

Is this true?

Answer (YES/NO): NO